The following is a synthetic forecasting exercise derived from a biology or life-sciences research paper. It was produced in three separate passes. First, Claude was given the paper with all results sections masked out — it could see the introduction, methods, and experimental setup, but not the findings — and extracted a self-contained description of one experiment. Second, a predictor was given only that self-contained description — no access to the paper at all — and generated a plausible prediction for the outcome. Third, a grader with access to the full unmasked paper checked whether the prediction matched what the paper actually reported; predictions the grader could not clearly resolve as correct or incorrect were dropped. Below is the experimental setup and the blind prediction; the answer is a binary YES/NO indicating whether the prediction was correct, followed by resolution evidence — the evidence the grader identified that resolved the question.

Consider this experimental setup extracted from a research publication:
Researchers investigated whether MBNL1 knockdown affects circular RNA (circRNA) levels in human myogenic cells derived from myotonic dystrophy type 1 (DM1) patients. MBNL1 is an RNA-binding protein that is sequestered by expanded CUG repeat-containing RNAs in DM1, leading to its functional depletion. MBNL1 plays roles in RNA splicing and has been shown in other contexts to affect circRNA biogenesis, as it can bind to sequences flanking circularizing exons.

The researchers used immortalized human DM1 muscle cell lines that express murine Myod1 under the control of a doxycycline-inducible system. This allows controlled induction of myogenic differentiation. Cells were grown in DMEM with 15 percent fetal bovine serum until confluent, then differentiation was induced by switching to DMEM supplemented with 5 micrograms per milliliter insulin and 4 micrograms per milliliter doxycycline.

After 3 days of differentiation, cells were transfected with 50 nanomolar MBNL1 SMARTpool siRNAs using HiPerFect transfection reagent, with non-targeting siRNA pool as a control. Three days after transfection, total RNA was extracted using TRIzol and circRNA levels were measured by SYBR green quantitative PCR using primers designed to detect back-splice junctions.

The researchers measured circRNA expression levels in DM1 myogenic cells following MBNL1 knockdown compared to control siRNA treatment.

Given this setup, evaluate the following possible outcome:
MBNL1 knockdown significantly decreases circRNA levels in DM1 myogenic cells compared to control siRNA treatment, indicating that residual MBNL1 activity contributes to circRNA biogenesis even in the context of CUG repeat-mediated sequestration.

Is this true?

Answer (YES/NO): NO